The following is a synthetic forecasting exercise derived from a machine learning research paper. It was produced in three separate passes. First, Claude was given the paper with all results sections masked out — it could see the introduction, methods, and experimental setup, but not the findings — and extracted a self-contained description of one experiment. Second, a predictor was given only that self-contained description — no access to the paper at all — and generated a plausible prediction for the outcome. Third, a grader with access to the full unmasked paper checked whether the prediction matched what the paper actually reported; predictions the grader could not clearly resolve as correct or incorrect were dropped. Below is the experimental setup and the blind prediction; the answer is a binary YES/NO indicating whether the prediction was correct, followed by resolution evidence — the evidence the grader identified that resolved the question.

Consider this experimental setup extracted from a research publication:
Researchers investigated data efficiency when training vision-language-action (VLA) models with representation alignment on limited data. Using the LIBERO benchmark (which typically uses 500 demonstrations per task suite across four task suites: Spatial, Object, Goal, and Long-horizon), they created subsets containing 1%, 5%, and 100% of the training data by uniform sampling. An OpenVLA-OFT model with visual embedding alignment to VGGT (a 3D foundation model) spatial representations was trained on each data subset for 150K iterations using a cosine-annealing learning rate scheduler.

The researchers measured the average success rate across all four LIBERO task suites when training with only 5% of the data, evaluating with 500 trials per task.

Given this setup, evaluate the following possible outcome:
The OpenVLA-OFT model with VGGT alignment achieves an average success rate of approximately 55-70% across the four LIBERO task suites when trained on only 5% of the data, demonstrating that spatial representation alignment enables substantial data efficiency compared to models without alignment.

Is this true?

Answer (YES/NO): NO